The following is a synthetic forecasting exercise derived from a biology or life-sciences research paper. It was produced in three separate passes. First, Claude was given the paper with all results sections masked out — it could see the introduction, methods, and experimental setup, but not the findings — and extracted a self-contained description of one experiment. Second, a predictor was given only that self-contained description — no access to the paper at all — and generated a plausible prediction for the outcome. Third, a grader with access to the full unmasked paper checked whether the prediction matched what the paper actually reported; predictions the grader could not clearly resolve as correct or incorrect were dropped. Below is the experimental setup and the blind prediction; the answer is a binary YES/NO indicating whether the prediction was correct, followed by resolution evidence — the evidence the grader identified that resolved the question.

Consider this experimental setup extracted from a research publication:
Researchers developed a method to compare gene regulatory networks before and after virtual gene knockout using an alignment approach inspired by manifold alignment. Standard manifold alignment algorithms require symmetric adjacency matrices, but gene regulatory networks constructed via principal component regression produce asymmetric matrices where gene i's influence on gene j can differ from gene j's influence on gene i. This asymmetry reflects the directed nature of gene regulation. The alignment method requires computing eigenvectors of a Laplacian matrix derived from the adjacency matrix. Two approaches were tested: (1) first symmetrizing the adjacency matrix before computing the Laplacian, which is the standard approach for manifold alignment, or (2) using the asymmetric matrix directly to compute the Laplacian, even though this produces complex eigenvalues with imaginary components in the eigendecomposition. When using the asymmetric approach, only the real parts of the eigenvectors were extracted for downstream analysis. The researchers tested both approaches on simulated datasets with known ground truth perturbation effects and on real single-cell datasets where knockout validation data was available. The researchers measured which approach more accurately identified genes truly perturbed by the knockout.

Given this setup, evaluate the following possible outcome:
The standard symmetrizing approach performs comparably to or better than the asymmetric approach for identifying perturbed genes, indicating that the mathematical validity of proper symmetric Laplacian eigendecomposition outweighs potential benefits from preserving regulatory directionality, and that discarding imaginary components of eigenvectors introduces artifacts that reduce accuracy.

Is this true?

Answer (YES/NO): NO